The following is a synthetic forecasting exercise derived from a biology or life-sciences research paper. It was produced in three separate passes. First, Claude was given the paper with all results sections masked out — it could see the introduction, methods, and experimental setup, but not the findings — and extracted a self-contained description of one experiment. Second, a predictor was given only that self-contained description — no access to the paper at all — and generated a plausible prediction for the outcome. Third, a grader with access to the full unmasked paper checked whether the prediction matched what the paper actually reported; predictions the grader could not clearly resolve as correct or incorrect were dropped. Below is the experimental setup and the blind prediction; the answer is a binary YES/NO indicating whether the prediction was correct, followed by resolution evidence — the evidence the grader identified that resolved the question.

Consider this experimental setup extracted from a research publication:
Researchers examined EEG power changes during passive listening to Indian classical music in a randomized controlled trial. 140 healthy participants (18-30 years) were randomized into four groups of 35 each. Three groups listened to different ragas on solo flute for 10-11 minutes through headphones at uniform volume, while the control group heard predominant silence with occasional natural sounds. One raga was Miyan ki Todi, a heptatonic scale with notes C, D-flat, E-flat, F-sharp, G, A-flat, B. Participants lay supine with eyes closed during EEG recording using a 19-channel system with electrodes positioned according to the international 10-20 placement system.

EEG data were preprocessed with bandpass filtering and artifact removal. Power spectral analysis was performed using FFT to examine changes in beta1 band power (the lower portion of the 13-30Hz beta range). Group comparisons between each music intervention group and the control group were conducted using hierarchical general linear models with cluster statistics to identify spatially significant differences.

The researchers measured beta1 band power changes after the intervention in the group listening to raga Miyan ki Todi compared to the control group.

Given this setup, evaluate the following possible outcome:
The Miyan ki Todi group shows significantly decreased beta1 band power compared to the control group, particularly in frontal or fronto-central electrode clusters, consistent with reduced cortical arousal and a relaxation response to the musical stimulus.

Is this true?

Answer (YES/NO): NO